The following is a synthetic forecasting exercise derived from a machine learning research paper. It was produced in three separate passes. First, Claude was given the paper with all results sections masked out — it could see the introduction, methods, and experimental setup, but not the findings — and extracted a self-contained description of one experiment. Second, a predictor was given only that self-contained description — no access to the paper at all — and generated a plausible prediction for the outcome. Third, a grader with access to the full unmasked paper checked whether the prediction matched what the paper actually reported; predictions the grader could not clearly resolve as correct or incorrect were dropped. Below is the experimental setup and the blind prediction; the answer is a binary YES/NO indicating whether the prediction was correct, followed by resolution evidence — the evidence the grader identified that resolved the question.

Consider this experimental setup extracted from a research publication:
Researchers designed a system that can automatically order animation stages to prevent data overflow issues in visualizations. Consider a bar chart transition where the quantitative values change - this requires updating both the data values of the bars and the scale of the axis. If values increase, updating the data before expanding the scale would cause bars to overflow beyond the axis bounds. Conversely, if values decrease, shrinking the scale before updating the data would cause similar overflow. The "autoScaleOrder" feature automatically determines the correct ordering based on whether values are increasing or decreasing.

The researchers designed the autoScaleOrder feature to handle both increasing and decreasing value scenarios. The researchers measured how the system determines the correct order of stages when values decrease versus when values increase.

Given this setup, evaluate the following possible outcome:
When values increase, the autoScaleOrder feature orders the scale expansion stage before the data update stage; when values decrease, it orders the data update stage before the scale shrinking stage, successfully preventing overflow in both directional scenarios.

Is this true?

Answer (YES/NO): YES